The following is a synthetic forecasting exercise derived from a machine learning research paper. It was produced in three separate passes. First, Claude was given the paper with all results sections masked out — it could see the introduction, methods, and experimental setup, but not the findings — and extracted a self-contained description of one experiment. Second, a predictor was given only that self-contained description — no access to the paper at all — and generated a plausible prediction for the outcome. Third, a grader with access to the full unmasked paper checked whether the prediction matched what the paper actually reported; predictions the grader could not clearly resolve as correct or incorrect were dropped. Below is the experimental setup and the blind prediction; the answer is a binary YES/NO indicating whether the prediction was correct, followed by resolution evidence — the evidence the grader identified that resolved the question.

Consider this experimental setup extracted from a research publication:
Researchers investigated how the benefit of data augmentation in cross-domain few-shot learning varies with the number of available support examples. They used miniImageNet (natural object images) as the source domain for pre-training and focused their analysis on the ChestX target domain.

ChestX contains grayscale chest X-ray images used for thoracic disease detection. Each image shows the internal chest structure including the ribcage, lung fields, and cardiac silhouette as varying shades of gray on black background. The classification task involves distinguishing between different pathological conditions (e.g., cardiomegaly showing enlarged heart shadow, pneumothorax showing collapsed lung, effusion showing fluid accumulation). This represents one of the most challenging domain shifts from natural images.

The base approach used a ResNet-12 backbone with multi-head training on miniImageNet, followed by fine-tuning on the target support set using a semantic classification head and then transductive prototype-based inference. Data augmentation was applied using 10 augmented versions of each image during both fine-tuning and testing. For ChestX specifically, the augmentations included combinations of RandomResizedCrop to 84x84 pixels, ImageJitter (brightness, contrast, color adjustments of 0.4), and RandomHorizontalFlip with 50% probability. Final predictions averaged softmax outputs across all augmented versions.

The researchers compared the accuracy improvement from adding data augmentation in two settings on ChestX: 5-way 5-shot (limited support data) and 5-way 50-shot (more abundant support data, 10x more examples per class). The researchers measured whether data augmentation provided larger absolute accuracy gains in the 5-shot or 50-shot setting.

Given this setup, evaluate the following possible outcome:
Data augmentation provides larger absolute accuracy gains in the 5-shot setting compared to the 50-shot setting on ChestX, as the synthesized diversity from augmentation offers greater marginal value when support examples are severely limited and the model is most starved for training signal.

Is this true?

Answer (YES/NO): NO